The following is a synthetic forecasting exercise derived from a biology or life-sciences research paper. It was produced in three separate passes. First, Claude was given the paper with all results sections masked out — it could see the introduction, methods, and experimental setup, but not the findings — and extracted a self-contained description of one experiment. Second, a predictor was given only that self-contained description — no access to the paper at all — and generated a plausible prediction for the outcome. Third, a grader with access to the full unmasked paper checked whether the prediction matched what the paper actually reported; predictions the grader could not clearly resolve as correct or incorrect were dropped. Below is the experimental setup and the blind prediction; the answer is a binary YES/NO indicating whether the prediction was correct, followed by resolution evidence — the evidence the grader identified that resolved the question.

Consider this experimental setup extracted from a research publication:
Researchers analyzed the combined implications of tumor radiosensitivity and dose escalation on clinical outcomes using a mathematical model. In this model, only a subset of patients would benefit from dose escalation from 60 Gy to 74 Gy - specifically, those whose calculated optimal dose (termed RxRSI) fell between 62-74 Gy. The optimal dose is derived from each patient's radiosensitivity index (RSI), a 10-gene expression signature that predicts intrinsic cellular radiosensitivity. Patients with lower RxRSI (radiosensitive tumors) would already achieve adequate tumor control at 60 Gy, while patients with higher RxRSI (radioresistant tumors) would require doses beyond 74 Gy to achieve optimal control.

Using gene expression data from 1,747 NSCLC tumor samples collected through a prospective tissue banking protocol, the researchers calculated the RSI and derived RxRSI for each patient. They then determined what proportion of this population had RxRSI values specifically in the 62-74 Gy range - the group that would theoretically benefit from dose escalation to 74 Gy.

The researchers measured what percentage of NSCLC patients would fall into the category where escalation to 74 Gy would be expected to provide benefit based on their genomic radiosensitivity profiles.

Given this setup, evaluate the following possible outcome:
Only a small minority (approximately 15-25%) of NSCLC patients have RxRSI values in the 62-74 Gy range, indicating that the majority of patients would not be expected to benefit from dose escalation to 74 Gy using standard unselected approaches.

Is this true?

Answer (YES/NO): YES